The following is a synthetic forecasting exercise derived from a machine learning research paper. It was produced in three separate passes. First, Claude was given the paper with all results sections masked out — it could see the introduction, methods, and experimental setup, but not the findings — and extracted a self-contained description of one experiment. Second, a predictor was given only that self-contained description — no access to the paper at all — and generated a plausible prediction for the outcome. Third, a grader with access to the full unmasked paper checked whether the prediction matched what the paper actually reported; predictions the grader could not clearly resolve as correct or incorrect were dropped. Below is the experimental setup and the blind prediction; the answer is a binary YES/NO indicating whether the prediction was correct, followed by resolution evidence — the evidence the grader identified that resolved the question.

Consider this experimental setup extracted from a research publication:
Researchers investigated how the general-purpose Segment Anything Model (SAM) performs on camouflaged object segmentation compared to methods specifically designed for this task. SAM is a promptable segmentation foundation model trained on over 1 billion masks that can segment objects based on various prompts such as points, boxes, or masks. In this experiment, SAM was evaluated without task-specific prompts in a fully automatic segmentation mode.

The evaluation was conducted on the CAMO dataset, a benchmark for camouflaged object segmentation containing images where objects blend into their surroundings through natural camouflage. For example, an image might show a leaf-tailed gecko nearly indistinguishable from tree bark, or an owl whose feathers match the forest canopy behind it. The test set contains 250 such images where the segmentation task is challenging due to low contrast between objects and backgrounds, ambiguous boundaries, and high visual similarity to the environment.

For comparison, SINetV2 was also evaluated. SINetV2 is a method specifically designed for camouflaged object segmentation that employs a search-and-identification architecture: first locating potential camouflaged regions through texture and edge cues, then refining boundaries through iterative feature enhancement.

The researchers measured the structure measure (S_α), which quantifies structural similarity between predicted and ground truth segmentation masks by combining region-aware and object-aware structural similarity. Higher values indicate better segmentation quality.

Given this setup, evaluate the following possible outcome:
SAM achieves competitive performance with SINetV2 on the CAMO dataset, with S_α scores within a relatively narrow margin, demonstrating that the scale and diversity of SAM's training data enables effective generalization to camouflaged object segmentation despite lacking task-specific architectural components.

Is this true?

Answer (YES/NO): NO